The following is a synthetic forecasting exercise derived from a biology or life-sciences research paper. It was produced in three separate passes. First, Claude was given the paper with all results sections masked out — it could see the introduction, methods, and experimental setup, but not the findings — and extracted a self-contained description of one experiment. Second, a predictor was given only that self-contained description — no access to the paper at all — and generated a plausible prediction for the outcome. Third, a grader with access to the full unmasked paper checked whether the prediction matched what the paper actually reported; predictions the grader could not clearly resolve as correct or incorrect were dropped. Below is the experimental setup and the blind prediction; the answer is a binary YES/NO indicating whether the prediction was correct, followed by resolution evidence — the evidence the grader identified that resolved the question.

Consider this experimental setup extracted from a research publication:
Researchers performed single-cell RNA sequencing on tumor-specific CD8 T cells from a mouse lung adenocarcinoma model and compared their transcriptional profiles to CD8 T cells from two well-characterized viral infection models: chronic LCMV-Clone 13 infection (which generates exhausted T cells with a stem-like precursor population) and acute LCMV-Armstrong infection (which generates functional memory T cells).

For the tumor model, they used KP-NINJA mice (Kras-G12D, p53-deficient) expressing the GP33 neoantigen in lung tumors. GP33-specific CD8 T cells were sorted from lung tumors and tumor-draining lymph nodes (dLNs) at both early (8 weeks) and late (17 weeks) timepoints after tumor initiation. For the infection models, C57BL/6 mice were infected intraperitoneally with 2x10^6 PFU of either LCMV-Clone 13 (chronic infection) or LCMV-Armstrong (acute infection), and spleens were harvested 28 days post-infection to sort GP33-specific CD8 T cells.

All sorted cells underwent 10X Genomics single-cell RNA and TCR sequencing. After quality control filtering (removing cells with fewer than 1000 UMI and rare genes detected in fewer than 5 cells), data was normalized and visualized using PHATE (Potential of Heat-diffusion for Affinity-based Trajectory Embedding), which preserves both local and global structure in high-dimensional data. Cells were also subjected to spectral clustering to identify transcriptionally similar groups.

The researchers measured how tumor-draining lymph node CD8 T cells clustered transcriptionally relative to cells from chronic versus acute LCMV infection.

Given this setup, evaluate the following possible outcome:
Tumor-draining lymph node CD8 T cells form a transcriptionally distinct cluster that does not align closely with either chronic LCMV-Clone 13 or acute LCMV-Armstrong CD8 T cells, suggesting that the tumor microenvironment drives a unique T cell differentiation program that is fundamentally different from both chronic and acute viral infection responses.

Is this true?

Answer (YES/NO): NO